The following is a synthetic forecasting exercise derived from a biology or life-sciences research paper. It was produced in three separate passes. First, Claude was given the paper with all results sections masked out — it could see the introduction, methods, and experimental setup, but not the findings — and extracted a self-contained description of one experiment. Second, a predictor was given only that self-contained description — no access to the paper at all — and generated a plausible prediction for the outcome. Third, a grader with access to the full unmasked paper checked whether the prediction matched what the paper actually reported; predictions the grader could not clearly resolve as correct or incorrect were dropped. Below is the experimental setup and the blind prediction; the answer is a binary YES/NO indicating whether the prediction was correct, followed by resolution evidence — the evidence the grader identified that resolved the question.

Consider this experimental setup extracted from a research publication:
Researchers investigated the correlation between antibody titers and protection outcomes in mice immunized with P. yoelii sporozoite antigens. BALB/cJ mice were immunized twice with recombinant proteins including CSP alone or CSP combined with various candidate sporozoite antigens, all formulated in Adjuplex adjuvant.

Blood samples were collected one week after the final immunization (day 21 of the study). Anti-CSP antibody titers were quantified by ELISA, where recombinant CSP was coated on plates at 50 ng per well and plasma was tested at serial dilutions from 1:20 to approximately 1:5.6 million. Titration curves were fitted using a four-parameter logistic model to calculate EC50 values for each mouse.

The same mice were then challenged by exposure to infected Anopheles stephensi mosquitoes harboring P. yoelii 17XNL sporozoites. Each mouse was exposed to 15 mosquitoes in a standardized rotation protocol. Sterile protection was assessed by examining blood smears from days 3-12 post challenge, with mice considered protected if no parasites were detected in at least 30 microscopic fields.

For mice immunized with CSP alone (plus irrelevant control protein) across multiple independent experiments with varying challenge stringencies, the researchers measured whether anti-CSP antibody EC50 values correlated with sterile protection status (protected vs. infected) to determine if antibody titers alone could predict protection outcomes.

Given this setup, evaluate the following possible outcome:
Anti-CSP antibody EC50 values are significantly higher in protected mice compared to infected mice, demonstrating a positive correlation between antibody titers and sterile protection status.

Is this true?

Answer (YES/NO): NO